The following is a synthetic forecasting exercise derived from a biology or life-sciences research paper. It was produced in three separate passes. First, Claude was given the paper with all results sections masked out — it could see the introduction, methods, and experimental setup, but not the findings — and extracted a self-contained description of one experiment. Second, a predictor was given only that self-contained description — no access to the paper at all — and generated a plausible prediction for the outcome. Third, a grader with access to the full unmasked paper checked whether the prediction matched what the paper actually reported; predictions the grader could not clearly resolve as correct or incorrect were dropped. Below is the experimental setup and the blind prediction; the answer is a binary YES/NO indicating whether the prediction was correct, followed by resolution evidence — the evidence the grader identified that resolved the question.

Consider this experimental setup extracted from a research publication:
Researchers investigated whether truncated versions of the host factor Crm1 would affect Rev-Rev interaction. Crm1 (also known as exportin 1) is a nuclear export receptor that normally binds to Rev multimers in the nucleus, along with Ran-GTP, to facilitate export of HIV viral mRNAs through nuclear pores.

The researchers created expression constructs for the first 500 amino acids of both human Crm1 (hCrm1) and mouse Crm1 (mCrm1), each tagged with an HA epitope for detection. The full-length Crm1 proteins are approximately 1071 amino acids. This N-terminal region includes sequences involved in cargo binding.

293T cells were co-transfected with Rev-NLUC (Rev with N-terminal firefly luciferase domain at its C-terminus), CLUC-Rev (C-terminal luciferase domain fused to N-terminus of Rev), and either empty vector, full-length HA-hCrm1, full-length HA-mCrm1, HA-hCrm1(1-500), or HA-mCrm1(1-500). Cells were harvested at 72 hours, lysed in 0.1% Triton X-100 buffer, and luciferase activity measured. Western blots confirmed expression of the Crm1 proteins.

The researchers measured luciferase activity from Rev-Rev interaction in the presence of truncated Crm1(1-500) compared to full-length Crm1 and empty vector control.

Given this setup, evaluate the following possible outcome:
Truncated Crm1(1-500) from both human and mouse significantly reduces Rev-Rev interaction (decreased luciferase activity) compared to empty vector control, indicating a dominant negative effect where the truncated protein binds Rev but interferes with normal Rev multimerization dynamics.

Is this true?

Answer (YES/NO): NO